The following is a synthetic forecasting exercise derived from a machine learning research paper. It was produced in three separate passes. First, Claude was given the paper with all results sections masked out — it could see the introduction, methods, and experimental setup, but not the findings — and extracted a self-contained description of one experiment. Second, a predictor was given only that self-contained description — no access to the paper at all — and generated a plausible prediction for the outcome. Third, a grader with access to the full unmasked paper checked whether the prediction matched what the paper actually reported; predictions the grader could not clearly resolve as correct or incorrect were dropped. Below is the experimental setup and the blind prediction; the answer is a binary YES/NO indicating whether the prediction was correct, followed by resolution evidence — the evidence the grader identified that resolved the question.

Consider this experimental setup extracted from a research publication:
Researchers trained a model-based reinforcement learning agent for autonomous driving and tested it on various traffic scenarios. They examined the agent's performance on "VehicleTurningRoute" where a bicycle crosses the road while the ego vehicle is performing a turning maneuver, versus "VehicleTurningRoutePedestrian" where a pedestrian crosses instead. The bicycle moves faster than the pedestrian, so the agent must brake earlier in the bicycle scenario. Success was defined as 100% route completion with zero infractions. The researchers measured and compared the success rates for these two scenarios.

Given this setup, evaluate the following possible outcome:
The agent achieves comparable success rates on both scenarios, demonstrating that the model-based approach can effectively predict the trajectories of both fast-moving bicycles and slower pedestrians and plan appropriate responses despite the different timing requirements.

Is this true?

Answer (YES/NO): YES